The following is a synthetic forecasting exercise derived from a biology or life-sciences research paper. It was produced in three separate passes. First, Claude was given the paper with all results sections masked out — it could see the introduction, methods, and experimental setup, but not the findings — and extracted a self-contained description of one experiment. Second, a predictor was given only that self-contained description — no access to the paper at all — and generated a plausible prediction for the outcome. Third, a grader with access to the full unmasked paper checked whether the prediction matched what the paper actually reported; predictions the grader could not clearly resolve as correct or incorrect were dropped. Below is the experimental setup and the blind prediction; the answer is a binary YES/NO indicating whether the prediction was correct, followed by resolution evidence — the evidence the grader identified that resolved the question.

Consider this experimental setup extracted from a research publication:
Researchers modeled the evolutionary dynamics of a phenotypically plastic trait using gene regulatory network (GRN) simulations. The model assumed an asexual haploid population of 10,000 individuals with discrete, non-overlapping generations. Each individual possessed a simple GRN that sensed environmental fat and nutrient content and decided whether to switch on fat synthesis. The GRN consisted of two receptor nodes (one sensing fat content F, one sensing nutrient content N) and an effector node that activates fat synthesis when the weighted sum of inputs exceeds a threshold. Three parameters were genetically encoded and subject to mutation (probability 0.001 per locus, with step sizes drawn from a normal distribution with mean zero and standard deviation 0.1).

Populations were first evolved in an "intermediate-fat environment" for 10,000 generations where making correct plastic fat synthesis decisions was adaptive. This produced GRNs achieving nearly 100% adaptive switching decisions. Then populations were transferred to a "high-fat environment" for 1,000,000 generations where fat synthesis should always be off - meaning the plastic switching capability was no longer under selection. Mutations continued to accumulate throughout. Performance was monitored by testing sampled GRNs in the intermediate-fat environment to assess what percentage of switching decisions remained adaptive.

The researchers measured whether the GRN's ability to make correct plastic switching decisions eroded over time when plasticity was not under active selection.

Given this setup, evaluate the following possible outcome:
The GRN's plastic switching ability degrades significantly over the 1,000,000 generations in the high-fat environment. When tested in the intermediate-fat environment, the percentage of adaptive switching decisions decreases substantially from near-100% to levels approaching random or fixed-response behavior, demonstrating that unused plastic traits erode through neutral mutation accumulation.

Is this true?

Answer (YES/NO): YES